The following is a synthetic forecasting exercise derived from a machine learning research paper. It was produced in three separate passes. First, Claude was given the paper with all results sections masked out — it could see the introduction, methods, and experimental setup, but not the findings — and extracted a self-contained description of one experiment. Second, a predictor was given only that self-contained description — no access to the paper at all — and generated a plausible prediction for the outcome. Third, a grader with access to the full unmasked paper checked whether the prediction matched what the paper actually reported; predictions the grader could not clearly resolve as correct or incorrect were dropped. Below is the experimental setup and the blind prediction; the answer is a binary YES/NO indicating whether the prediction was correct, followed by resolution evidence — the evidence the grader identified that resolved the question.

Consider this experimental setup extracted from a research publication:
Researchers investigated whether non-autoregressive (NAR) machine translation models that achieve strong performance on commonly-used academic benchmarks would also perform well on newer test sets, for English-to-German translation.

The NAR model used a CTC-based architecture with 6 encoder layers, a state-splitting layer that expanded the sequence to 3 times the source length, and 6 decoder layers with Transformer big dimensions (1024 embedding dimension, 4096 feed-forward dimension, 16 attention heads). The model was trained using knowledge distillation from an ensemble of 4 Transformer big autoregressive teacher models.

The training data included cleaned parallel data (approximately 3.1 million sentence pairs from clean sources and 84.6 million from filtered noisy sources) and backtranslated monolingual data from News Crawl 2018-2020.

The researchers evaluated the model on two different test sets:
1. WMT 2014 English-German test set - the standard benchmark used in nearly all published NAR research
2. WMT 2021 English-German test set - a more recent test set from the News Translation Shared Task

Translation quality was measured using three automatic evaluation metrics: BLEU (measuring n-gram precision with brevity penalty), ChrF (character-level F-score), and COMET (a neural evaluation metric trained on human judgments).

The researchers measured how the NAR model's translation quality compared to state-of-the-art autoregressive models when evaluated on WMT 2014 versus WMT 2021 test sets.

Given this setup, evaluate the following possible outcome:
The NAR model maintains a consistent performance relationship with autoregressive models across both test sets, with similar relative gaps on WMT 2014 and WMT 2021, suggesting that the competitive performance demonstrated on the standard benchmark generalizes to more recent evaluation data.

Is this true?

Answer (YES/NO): NO